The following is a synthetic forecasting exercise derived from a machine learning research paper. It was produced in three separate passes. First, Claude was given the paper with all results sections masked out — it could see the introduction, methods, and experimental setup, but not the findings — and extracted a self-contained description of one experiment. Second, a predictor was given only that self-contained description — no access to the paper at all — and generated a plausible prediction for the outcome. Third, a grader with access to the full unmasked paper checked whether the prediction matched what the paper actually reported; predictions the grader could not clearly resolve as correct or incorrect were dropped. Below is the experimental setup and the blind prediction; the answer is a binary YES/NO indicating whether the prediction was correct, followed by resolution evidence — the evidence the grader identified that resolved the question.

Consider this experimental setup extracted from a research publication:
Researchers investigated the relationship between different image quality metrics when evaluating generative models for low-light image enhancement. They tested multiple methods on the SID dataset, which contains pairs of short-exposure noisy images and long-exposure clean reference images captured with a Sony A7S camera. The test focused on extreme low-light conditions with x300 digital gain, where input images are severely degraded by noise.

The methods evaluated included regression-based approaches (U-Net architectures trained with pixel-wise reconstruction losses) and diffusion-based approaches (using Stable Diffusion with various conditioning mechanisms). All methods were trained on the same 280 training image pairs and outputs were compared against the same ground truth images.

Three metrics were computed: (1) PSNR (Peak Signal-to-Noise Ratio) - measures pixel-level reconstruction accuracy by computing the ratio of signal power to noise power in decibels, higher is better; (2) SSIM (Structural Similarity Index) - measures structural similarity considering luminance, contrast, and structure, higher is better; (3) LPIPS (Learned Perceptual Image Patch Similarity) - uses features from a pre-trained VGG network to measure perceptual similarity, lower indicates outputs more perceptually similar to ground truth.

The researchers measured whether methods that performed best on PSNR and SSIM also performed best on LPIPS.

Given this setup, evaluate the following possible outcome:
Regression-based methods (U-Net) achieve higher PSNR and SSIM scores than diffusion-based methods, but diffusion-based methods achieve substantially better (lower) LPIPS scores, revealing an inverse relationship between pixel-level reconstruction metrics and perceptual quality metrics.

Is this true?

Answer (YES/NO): YES